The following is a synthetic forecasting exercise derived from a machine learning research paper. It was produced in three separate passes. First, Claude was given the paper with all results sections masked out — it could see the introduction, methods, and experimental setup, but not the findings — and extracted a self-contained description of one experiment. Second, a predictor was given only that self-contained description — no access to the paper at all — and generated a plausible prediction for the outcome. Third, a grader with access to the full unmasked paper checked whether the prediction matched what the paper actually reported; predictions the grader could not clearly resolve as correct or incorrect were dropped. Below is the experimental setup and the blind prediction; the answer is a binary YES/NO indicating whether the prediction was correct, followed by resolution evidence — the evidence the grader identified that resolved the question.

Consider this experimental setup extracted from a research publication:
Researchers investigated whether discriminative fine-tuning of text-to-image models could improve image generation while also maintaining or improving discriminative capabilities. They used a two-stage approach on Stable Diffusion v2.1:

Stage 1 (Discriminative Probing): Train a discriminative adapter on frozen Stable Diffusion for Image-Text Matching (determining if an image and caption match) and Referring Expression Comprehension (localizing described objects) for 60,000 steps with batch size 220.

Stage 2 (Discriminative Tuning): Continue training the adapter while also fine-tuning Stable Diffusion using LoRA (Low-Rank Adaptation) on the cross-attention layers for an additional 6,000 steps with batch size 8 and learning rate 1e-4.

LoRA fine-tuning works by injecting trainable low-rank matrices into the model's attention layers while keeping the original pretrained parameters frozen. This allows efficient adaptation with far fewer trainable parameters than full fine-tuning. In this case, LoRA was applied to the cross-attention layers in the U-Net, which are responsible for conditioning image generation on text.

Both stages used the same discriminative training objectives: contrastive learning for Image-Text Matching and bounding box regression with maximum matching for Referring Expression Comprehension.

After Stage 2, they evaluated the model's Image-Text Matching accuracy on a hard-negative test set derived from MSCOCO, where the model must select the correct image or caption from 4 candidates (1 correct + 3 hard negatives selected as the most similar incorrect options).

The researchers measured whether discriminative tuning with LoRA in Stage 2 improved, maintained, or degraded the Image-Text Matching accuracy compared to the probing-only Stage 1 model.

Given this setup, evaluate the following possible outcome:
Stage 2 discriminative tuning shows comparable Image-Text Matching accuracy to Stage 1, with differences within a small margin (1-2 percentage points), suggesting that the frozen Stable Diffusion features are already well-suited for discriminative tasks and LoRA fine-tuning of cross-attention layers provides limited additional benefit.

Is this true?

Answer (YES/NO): YES